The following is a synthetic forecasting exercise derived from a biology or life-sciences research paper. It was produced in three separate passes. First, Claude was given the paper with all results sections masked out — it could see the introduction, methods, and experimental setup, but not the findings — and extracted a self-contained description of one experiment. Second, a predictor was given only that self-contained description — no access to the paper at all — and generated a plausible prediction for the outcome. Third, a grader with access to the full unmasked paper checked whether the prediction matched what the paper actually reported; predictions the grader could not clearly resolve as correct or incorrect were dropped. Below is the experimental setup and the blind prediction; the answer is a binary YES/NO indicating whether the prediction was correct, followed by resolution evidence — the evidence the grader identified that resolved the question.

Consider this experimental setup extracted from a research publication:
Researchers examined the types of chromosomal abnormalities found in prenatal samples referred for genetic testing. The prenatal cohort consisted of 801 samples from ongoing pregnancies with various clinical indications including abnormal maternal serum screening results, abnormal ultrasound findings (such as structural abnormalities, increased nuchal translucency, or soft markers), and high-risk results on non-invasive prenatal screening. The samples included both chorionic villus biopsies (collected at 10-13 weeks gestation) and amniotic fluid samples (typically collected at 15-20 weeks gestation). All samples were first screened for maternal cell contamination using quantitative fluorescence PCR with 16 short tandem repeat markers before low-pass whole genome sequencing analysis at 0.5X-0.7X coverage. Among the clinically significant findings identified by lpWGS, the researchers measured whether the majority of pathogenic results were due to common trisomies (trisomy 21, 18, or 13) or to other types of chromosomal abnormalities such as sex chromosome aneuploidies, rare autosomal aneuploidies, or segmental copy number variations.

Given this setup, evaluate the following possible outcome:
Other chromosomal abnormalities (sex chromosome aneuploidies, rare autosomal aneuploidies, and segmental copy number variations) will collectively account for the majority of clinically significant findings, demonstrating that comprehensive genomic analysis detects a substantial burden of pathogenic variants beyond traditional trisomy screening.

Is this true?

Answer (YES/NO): NO